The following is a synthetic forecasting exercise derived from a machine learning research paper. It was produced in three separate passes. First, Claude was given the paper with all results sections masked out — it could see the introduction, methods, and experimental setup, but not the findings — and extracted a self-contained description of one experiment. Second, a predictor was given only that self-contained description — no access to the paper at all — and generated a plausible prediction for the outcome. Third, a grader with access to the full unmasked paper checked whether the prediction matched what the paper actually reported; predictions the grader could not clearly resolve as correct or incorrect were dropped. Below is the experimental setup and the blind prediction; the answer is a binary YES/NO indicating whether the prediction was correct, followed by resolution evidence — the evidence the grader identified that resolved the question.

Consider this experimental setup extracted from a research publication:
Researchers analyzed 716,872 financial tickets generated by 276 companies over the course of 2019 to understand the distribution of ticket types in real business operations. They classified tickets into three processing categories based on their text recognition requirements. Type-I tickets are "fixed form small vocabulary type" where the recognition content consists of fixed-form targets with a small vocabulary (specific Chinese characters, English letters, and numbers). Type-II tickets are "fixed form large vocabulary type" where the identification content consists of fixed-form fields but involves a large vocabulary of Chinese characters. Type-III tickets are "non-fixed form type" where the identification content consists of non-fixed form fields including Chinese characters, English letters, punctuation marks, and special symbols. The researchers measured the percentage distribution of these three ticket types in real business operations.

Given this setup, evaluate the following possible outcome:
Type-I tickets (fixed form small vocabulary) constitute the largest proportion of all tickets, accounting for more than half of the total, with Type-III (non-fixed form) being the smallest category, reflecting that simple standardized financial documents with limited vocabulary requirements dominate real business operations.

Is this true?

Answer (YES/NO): NO